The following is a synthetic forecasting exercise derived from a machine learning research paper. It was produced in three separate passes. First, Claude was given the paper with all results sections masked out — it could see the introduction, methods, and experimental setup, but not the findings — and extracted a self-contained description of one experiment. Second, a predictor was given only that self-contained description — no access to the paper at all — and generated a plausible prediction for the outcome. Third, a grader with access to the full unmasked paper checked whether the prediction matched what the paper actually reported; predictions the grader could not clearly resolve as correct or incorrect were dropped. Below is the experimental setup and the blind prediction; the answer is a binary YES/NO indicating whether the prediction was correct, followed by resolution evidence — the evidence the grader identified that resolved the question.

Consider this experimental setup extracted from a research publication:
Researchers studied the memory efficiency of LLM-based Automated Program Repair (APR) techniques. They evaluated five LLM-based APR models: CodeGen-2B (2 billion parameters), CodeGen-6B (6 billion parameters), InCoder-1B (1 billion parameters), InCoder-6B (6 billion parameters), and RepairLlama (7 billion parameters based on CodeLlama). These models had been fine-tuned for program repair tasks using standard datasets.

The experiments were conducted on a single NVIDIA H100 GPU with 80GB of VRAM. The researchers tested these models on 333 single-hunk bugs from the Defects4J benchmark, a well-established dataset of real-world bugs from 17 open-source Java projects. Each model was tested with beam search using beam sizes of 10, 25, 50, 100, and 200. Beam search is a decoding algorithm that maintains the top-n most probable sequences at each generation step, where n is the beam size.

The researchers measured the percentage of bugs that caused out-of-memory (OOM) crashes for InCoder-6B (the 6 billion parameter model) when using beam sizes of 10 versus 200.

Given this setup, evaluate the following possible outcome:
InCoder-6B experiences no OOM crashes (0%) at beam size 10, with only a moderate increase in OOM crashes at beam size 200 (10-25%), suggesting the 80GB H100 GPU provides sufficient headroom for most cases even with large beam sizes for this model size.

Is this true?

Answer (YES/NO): NO